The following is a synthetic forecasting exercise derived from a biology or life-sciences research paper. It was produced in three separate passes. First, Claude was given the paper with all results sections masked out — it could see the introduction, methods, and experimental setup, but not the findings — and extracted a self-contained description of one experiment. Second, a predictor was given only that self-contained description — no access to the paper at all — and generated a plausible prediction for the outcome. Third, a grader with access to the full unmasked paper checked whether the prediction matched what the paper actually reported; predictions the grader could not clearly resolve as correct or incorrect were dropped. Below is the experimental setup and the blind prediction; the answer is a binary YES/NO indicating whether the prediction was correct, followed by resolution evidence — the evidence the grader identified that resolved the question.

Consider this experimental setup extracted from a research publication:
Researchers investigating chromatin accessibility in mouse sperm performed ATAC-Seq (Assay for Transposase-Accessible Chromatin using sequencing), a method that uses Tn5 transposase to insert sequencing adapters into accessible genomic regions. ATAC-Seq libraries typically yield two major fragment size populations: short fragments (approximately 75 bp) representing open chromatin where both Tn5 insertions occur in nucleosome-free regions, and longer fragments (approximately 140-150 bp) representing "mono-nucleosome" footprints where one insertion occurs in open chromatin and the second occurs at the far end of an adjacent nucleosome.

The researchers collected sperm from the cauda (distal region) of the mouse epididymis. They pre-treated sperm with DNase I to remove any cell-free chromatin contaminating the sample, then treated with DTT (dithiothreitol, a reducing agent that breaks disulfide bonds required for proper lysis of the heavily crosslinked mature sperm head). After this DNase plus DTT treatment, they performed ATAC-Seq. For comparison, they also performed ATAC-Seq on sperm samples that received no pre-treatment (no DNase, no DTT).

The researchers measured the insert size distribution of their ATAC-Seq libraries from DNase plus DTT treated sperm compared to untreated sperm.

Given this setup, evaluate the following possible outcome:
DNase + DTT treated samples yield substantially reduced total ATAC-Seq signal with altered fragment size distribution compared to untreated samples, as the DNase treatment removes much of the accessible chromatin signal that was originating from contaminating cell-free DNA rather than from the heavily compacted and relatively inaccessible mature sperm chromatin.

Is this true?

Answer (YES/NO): NO